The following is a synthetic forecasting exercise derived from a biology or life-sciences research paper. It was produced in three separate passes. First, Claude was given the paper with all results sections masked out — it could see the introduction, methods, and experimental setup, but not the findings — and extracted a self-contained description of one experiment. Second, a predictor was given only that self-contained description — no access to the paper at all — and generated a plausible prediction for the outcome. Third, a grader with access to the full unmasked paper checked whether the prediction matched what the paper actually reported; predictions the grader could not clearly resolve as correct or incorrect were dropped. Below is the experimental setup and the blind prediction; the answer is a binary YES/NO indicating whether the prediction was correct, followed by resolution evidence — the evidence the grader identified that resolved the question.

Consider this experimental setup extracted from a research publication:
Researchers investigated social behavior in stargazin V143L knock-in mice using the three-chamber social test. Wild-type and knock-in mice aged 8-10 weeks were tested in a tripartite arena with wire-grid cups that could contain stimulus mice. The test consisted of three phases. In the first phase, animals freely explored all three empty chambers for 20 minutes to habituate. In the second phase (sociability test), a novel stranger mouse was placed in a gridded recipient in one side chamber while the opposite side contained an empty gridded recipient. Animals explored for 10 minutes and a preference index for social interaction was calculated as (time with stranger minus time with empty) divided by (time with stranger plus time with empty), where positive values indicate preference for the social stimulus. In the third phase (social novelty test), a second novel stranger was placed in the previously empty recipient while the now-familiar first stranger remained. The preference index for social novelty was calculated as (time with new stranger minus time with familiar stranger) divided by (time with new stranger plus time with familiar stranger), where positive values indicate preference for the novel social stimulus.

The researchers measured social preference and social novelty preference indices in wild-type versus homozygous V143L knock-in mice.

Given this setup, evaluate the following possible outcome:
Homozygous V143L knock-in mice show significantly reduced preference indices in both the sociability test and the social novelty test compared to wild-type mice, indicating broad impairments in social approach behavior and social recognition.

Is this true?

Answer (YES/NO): NO